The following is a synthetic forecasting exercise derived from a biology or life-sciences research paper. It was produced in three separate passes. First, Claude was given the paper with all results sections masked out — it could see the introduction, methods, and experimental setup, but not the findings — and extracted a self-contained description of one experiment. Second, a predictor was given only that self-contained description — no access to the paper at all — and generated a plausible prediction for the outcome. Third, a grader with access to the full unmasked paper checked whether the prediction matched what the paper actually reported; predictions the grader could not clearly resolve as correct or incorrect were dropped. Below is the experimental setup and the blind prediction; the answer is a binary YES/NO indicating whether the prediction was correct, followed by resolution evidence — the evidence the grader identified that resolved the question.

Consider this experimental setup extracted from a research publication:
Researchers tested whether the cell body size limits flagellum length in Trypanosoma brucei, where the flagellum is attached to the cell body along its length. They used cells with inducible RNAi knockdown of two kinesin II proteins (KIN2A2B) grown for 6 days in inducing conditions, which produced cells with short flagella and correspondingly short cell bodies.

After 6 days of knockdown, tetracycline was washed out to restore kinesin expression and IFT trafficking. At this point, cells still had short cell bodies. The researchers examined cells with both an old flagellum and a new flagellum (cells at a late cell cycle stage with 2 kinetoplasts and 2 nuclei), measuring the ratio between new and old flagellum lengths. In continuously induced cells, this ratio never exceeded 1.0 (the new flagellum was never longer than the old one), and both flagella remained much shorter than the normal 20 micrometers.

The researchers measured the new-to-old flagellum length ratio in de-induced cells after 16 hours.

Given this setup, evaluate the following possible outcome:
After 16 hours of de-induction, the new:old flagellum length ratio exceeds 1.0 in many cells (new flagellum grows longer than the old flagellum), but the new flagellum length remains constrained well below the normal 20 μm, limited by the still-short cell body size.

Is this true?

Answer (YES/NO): NO